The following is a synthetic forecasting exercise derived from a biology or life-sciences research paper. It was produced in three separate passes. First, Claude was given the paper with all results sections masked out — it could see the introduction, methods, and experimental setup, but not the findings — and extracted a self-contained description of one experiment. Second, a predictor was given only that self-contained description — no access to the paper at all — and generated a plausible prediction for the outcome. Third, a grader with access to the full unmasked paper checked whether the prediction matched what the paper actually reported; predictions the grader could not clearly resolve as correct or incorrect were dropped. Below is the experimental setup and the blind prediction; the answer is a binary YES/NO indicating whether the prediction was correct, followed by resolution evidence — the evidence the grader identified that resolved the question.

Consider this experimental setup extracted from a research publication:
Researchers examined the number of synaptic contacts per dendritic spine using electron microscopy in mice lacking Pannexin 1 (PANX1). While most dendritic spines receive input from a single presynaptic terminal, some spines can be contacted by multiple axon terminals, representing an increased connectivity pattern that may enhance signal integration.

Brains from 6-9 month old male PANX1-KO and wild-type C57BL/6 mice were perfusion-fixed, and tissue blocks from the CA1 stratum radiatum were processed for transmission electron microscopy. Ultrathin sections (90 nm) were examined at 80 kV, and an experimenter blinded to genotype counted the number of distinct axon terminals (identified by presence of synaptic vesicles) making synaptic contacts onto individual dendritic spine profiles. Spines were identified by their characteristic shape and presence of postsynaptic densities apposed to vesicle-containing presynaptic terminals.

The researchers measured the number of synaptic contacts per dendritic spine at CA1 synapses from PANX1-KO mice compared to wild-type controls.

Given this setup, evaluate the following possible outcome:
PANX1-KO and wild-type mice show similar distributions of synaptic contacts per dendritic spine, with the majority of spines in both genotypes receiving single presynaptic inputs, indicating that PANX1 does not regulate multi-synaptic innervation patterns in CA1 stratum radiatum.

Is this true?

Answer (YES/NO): NO